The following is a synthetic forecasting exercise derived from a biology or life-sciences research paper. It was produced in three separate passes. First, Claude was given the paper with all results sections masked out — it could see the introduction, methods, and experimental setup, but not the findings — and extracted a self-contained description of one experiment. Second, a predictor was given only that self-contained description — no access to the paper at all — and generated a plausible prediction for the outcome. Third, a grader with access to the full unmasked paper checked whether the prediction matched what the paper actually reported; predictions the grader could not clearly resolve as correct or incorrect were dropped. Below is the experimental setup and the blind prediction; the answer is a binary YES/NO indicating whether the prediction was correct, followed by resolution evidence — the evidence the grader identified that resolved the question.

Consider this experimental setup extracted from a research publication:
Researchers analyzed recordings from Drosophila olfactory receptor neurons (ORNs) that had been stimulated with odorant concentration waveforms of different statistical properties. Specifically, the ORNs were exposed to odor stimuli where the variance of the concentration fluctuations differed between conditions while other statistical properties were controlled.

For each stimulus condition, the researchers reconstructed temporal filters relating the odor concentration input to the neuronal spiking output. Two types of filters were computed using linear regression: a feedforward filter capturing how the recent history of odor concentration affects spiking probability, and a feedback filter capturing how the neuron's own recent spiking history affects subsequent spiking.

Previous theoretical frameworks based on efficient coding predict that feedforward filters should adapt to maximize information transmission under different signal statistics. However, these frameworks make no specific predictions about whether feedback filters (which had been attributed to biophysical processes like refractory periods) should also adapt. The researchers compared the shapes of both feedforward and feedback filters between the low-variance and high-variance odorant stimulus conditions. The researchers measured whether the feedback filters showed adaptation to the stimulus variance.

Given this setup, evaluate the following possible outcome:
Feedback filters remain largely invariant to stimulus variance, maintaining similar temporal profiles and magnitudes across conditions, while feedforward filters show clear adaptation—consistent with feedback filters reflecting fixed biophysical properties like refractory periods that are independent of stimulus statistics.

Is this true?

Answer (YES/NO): NO